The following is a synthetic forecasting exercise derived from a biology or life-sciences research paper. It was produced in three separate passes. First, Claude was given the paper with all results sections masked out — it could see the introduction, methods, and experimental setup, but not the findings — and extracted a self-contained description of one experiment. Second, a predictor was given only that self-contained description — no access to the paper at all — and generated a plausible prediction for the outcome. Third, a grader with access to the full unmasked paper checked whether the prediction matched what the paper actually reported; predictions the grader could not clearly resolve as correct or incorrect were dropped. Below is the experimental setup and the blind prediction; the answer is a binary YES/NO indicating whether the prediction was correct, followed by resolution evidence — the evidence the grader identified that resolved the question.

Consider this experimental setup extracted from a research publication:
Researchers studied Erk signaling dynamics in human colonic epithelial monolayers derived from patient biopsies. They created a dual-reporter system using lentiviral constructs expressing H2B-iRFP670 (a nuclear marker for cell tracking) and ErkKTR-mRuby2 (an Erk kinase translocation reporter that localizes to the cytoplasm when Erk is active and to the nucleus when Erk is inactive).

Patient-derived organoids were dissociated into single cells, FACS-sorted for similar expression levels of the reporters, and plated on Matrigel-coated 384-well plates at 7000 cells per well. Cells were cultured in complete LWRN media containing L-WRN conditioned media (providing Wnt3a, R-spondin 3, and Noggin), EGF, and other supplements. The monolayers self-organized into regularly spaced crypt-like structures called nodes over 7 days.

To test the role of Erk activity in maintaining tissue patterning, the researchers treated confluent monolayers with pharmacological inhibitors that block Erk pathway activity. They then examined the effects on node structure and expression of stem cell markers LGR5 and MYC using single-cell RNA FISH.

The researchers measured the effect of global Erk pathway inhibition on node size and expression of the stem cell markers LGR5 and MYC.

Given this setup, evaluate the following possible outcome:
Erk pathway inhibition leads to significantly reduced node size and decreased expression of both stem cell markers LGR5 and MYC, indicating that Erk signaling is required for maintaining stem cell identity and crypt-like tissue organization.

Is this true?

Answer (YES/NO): NO